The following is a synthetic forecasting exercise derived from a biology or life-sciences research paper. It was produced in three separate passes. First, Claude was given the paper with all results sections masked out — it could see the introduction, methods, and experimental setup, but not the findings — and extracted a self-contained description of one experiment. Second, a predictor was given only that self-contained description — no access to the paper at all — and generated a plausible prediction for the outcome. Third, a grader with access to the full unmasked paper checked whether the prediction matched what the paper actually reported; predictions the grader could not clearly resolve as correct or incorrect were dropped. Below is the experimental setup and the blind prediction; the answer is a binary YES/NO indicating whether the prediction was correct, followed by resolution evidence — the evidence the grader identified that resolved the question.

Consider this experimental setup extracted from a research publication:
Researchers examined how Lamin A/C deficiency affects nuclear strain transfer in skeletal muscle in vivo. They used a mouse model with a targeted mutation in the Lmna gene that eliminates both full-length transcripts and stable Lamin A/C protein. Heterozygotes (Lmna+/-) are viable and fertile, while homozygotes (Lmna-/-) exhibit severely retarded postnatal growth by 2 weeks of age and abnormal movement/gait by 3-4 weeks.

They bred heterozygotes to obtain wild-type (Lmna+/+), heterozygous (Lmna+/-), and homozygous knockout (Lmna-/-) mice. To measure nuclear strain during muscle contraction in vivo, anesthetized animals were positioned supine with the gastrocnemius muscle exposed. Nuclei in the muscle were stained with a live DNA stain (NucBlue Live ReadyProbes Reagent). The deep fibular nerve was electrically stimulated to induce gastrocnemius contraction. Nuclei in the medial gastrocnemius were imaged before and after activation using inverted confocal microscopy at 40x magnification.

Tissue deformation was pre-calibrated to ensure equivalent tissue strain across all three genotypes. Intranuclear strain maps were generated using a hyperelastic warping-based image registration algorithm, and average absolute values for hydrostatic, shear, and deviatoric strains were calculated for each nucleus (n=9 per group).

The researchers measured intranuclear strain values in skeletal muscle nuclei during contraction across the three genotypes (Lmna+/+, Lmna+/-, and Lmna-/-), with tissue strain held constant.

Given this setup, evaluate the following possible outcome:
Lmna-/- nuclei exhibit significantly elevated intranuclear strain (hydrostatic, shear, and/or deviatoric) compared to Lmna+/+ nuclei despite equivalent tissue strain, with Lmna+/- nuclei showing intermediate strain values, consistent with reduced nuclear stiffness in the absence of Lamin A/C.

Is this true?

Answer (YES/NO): NO